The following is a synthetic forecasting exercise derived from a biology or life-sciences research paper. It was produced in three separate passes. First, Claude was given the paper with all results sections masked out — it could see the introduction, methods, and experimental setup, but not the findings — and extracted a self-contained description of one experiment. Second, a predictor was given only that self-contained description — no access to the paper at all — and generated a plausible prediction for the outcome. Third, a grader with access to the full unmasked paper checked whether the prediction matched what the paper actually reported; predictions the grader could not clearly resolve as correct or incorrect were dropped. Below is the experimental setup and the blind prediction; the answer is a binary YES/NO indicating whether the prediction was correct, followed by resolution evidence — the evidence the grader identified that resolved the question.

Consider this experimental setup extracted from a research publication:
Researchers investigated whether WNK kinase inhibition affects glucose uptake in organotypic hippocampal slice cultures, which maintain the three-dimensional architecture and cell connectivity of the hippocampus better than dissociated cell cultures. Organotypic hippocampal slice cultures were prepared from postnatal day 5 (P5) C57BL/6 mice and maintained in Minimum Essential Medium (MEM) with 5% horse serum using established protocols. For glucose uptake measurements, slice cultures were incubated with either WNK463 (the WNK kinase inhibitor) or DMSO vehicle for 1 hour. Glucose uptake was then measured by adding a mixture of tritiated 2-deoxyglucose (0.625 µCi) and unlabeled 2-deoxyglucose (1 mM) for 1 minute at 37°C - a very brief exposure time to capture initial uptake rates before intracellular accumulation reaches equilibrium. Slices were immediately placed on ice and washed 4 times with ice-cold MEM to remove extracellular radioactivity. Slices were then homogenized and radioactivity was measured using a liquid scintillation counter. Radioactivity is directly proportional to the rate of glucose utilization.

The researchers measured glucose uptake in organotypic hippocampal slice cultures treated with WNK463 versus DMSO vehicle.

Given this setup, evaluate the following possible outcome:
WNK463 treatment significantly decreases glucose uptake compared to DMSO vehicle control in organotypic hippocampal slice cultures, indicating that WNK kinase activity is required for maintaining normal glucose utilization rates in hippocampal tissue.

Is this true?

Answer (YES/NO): NO